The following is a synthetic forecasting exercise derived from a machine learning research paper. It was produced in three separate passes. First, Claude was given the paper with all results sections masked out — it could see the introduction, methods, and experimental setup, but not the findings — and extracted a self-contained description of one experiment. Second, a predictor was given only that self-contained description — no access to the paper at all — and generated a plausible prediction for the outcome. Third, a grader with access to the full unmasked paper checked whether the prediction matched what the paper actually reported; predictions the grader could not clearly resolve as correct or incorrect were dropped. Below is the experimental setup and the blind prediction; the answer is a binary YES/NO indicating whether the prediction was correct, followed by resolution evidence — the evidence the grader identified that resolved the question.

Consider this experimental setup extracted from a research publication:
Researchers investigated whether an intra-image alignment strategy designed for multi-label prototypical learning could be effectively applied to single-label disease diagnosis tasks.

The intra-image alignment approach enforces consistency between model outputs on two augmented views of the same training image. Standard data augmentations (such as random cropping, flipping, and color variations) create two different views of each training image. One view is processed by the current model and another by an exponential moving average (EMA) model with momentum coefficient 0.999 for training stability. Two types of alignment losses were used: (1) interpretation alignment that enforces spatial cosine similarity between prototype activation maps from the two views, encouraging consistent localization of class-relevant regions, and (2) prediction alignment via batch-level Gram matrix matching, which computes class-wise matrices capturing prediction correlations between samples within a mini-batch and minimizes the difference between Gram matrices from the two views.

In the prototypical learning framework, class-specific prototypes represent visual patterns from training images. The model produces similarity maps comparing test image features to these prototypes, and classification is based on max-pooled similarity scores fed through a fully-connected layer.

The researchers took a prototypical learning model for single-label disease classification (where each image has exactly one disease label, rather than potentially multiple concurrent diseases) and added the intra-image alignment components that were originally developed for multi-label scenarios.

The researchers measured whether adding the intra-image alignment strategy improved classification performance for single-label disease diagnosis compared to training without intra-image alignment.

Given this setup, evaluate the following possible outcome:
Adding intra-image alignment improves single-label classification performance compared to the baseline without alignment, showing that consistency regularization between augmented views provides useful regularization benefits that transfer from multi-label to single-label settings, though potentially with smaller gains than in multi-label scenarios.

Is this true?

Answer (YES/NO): YES